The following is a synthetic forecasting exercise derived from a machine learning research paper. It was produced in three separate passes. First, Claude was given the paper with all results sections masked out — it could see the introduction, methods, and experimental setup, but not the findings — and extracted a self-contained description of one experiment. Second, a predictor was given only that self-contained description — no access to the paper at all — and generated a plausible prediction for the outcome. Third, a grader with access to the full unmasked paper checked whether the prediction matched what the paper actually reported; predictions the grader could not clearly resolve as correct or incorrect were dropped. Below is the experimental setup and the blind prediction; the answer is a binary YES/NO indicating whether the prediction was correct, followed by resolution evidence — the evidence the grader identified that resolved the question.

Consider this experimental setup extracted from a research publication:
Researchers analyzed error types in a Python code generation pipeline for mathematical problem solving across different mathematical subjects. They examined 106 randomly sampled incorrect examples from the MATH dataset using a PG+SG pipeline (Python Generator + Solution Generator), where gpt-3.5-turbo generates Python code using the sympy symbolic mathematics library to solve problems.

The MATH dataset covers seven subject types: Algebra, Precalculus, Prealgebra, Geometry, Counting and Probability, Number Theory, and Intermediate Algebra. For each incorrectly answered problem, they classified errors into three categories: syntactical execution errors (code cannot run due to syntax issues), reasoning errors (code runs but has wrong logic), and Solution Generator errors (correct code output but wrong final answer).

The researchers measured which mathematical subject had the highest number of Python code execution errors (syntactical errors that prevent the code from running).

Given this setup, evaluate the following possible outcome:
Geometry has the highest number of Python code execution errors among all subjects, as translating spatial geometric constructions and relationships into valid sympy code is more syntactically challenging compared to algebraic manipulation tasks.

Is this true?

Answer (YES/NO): NO